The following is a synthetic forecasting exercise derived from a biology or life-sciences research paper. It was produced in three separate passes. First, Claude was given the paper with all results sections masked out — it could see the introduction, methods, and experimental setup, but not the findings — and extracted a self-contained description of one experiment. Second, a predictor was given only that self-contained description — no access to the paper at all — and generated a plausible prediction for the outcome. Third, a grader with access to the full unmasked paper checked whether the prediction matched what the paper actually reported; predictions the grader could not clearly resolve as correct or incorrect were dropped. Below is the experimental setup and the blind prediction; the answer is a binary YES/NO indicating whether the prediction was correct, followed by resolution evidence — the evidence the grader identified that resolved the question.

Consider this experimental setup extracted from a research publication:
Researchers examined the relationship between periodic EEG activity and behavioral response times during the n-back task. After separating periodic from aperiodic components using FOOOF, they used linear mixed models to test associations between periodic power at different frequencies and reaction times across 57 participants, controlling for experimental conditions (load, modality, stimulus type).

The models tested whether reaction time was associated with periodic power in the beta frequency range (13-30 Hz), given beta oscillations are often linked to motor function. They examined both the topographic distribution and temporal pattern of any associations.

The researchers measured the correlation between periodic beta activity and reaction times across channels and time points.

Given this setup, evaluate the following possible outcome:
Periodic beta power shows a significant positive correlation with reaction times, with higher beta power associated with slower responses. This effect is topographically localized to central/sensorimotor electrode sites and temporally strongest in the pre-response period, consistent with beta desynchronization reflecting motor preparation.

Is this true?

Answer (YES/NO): NO